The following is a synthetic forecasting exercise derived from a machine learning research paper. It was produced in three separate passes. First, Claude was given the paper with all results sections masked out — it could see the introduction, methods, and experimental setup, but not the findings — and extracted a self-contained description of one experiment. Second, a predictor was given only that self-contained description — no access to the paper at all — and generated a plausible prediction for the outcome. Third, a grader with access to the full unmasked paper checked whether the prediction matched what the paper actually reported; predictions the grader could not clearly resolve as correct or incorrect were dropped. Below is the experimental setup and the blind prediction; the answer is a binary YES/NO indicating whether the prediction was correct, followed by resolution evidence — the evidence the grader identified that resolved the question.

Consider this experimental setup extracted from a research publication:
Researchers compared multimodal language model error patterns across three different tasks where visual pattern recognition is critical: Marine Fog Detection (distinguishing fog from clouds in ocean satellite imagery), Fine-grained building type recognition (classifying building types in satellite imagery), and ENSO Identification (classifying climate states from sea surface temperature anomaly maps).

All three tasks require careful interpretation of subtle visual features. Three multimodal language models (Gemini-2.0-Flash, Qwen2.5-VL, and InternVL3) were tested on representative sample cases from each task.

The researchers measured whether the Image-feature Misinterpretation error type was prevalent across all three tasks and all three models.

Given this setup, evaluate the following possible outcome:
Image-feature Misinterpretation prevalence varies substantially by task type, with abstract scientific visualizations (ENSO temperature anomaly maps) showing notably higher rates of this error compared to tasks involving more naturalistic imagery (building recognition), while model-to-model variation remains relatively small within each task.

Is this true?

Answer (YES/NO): NO